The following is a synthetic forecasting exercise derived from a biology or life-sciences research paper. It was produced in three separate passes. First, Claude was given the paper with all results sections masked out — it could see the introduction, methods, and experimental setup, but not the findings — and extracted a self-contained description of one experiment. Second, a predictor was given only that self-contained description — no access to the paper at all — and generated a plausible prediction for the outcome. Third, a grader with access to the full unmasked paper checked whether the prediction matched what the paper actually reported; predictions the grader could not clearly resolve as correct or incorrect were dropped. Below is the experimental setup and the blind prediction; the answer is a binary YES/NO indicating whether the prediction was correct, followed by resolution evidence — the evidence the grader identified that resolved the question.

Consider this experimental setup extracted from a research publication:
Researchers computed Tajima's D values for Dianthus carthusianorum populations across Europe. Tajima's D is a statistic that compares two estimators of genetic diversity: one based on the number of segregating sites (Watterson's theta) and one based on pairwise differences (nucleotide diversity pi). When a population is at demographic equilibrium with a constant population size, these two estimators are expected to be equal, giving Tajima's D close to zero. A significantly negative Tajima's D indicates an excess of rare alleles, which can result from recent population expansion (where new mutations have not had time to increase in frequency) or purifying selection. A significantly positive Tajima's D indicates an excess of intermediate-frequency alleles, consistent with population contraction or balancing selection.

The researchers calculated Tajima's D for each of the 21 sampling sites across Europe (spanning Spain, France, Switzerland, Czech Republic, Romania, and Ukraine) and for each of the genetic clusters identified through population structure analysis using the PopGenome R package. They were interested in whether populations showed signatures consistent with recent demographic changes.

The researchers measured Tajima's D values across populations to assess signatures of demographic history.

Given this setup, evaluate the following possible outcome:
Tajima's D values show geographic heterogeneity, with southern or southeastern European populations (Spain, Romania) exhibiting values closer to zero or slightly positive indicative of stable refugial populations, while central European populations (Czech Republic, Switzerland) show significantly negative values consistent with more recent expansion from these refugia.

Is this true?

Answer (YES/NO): NO